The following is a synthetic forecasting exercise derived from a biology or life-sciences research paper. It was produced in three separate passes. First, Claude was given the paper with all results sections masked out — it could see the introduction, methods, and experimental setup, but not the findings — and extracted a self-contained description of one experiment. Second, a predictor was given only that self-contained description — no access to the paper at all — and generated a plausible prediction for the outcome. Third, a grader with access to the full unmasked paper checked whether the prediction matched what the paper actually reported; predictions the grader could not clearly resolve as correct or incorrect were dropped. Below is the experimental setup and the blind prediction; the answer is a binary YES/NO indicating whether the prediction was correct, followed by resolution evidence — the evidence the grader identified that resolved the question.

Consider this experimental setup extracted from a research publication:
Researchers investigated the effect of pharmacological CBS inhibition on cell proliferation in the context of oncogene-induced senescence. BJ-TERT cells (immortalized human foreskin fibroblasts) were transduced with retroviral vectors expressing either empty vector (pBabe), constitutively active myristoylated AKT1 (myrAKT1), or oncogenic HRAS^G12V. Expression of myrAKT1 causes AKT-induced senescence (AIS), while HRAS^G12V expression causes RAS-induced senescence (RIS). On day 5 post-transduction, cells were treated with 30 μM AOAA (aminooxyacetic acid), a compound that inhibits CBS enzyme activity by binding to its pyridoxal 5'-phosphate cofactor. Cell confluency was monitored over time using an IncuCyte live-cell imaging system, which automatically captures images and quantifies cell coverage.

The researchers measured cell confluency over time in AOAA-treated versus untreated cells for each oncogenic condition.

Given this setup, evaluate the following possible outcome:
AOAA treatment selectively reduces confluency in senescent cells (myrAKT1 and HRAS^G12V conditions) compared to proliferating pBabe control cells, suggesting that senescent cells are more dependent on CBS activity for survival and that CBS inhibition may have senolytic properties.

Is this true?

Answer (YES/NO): NO